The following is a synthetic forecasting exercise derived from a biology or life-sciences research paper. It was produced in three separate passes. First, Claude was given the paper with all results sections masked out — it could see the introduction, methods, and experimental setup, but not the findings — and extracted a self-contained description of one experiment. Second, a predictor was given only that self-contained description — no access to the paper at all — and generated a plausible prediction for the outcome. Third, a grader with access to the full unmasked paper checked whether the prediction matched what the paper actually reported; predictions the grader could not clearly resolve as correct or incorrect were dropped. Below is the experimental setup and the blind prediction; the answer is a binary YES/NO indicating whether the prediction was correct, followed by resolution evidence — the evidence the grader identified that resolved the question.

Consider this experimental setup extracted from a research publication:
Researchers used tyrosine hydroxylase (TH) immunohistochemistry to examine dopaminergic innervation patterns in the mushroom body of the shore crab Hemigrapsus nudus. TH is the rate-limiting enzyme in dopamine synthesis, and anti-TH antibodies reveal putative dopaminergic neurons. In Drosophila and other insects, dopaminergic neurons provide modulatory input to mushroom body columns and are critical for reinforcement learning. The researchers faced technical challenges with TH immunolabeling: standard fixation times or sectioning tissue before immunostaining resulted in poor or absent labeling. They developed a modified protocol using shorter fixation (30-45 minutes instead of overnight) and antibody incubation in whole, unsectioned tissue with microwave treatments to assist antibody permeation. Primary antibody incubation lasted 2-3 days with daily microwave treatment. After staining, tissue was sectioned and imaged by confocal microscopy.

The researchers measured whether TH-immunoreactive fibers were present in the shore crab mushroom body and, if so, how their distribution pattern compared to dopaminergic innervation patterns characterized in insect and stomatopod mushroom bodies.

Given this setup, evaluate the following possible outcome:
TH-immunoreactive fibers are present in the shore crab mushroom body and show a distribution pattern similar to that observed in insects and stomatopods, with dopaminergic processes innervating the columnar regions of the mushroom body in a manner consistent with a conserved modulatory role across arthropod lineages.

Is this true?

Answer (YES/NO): YES